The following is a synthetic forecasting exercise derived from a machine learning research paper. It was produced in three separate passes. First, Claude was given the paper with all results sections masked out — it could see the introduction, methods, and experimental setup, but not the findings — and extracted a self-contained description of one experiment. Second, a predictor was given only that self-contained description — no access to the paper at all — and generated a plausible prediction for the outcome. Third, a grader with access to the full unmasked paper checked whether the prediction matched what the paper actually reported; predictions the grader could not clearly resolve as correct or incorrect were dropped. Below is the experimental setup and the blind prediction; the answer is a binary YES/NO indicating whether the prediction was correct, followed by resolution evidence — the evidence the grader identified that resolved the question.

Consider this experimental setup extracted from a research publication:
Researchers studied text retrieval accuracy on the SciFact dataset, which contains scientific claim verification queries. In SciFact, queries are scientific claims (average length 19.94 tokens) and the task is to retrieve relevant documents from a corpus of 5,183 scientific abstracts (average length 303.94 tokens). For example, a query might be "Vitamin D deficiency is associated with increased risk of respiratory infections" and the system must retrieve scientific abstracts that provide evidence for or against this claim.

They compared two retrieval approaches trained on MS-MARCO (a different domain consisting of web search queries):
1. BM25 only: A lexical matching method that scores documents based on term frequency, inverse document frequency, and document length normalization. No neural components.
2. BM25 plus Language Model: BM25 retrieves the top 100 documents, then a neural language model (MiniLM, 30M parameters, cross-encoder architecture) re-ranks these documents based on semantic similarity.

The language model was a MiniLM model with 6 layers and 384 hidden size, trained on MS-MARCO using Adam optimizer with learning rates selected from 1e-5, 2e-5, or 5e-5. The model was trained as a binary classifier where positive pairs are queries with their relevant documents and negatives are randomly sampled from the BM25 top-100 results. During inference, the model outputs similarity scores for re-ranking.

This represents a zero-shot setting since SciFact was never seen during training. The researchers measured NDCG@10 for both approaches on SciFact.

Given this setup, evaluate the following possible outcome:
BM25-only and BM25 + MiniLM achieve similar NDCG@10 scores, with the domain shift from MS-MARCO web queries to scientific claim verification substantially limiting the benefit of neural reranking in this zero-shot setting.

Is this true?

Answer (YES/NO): NO